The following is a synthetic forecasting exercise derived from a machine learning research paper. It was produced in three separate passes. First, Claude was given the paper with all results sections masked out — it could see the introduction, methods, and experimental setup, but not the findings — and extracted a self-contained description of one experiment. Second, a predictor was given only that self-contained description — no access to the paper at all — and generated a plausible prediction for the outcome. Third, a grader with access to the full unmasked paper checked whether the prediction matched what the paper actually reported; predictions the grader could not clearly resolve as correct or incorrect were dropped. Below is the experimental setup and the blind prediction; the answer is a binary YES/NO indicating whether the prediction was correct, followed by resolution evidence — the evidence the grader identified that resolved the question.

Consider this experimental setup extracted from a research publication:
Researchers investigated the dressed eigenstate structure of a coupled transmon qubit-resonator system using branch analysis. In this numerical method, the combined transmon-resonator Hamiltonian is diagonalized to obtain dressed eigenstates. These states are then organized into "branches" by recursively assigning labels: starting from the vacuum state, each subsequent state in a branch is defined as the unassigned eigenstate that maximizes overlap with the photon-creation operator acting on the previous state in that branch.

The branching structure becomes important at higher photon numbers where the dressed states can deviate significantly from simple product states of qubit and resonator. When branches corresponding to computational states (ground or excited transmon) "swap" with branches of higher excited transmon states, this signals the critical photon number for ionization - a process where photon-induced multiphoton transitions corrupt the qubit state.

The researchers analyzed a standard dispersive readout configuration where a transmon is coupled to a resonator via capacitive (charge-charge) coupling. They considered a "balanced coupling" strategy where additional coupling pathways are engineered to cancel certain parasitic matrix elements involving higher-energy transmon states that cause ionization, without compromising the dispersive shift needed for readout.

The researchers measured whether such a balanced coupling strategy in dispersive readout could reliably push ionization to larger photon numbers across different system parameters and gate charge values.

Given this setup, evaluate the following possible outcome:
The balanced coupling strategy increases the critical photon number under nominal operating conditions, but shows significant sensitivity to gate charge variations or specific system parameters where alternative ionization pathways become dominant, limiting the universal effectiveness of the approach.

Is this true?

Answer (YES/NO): NO